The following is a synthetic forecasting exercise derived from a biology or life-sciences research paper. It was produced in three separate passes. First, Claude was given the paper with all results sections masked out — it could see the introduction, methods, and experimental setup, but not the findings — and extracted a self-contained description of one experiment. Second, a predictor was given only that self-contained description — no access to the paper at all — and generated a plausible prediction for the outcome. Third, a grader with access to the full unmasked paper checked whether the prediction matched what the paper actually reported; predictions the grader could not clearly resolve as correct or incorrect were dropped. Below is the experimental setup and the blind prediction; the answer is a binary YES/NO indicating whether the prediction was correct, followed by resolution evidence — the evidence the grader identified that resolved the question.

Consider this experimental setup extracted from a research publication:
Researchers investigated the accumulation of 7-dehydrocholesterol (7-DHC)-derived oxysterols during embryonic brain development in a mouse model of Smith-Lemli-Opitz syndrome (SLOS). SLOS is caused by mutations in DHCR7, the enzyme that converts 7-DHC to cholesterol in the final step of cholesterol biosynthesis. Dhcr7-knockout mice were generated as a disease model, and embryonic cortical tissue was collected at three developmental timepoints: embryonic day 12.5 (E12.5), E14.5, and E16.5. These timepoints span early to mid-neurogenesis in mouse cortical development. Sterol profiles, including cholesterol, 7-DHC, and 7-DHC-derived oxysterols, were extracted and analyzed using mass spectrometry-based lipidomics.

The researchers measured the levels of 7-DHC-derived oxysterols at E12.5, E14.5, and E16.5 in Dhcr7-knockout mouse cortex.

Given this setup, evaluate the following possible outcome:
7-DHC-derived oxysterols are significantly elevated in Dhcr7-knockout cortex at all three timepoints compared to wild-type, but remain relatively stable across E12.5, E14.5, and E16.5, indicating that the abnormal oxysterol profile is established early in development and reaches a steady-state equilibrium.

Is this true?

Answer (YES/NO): NO